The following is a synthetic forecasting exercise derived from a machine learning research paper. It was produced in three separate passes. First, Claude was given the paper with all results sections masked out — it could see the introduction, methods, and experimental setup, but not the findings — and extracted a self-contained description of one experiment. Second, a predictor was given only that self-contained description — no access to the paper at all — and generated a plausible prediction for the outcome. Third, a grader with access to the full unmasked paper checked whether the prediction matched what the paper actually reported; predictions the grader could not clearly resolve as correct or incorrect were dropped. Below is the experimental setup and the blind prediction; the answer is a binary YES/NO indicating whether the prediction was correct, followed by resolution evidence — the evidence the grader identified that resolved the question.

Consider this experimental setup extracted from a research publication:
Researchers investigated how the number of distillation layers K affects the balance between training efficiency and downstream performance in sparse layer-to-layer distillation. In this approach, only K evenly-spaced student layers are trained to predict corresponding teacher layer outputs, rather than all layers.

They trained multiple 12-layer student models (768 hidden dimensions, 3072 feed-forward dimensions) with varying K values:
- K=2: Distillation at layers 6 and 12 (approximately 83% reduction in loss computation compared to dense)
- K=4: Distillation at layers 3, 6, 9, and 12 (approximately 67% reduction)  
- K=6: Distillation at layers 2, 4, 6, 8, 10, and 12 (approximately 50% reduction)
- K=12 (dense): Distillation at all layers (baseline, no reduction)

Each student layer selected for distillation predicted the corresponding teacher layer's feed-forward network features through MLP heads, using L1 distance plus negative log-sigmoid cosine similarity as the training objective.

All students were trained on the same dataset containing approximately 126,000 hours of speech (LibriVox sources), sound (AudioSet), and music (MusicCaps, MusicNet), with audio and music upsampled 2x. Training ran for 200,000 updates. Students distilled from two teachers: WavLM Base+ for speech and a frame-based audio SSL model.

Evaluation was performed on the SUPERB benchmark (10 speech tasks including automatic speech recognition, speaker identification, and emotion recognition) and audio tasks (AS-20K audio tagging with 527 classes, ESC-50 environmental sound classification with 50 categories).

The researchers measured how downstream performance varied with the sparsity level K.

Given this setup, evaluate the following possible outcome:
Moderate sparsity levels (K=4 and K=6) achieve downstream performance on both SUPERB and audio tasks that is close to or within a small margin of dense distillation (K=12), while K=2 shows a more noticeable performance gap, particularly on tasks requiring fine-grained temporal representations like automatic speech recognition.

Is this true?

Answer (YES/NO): NO